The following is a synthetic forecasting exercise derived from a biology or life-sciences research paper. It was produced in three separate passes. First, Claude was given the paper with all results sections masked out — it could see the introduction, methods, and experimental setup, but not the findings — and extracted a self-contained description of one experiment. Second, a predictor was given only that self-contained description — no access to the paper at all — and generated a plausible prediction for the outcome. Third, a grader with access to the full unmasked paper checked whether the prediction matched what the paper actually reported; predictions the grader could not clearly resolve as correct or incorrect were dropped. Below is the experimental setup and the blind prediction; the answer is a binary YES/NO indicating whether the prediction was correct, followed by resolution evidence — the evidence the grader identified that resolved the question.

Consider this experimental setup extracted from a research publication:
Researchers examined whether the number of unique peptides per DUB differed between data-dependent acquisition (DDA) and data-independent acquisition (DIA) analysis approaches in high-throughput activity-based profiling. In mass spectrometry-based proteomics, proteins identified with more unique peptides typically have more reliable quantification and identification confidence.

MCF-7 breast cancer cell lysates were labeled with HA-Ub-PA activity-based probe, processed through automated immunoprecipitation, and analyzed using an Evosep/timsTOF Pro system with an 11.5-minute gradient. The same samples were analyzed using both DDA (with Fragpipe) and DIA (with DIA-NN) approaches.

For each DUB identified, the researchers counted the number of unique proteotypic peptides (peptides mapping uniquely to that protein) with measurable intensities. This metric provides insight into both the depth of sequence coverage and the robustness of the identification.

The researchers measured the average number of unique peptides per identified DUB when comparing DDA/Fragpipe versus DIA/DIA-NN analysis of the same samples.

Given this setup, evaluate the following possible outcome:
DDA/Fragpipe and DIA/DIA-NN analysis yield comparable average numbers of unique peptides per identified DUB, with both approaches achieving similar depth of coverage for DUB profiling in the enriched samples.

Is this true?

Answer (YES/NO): NO